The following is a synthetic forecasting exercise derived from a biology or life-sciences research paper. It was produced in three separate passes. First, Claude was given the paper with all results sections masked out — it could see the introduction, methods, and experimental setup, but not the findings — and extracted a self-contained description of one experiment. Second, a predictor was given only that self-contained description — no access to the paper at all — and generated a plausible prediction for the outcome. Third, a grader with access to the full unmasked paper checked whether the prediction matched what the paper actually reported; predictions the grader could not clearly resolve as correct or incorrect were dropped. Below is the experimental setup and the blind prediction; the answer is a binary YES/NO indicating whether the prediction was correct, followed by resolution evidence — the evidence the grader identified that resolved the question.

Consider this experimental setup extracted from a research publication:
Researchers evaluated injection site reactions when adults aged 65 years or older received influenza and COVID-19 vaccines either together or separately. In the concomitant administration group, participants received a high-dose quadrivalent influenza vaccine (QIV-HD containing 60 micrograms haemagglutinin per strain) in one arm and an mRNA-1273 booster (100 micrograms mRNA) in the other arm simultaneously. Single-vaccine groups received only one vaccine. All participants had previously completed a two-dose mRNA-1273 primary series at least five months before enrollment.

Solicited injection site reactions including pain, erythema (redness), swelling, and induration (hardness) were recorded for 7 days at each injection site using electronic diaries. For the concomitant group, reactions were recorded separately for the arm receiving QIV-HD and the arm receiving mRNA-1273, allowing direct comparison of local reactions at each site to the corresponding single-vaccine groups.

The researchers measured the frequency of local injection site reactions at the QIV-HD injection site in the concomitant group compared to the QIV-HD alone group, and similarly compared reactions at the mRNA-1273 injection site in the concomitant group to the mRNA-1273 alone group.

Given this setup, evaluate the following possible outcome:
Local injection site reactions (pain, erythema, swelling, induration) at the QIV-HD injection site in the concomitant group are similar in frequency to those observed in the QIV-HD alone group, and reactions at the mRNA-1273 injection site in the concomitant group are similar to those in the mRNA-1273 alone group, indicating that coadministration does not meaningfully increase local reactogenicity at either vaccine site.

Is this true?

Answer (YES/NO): YES